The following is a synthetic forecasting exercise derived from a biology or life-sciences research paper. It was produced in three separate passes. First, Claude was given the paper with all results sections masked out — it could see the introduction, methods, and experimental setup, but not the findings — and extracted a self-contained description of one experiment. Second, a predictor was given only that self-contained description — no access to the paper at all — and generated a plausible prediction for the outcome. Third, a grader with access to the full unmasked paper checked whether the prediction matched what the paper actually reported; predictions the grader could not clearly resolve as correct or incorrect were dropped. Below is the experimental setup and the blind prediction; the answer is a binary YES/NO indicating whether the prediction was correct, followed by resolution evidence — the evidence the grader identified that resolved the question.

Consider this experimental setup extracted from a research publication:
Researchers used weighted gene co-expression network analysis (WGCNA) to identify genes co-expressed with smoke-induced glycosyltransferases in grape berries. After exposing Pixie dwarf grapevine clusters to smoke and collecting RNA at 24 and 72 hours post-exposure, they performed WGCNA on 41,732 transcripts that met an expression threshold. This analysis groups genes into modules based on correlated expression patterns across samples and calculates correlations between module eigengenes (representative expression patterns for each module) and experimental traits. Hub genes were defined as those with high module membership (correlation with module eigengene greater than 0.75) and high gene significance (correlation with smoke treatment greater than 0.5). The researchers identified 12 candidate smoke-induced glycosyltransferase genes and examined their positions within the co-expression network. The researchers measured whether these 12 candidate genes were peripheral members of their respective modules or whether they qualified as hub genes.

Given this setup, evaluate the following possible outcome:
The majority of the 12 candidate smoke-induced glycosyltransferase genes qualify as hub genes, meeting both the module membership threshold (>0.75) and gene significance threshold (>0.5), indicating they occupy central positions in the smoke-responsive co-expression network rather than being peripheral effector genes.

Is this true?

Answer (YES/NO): YES